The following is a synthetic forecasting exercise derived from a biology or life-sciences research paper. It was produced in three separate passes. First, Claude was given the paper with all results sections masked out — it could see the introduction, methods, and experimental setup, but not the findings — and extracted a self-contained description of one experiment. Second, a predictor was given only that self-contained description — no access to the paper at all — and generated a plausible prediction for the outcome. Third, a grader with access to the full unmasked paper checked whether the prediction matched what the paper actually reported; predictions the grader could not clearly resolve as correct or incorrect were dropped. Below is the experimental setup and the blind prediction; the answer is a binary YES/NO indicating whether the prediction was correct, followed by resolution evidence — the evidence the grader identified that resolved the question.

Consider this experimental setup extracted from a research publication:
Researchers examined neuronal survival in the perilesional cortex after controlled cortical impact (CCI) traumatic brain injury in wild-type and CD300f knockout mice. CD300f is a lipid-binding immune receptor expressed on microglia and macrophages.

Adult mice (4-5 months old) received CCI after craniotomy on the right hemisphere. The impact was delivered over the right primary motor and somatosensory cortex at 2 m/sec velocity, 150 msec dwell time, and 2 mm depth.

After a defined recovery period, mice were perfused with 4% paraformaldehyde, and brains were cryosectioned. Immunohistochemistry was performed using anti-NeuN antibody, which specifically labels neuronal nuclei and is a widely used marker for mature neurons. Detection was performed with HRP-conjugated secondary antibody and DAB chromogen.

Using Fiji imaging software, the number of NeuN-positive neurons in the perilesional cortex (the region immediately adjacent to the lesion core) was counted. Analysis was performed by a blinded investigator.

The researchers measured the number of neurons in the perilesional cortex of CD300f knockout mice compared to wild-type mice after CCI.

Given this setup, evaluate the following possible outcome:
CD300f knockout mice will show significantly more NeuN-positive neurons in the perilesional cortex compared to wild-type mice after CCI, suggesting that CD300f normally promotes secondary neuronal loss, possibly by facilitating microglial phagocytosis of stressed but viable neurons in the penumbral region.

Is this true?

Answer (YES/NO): YES